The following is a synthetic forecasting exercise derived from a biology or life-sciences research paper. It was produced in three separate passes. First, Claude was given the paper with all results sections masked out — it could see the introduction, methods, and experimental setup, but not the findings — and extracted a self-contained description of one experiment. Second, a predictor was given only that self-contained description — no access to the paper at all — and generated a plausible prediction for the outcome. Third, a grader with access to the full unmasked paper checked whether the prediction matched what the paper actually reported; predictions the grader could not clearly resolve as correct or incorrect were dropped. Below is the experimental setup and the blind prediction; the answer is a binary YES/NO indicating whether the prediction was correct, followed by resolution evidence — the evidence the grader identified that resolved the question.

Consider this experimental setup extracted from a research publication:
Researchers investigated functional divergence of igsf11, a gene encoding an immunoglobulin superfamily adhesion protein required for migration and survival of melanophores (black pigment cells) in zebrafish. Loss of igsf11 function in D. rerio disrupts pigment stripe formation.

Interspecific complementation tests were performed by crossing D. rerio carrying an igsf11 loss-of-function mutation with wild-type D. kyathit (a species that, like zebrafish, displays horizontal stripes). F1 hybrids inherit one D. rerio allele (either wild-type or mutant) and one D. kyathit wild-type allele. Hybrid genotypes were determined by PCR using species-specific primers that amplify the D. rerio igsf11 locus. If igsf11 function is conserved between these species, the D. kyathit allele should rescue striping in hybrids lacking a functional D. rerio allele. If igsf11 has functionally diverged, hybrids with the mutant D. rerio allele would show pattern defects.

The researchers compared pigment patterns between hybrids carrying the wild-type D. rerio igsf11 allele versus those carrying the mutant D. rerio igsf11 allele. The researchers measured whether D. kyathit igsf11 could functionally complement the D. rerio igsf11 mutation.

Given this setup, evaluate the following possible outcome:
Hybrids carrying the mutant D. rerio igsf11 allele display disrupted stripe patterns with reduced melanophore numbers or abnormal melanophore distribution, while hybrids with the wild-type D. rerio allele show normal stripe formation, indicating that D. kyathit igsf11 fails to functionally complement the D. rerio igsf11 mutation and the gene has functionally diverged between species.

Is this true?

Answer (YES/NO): NO